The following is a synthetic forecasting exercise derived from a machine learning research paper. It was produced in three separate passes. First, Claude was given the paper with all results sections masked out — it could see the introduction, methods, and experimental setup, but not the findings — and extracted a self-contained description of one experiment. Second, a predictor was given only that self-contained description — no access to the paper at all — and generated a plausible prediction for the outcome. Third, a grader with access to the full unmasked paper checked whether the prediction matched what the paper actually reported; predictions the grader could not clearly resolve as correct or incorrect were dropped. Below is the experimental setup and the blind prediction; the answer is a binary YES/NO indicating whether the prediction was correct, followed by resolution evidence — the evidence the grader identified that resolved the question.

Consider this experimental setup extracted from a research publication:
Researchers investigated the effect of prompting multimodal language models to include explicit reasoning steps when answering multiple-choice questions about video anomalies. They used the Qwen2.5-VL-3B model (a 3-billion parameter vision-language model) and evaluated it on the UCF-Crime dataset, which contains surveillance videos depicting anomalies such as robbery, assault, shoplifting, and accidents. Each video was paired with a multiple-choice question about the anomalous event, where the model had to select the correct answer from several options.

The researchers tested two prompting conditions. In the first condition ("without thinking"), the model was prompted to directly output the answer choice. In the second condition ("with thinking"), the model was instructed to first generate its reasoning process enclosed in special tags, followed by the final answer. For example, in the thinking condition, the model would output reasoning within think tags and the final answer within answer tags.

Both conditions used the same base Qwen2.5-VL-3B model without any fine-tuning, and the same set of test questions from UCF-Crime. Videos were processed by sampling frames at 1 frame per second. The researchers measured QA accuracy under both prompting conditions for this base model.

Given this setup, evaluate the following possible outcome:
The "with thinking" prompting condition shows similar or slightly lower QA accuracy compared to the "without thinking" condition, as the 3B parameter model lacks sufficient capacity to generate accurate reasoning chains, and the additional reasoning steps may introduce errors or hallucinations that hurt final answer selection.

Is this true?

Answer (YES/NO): NO